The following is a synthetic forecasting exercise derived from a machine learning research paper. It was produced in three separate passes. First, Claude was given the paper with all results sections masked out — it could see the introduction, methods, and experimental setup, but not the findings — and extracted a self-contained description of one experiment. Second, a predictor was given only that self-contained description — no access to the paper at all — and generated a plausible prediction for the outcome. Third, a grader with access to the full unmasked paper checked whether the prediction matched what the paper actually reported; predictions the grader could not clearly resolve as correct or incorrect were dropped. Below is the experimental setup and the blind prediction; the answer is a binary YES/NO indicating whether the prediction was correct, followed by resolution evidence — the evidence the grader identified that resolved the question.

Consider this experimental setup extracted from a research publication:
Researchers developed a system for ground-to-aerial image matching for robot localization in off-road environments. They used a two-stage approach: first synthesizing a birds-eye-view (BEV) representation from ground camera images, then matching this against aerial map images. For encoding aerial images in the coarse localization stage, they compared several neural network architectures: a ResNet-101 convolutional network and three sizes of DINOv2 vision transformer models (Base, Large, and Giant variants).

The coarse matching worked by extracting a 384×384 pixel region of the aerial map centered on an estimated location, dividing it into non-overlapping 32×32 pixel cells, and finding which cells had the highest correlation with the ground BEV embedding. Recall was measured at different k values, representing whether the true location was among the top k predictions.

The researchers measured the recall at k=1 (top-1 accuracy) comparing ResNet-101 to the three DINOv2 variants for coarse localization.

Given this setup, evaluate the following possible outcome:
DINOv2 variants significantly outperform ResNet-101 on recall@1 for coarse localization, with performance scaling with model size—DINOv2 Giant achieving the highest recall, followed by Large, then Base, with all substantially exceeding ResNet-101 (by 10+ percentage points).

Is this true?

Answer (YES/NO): NO